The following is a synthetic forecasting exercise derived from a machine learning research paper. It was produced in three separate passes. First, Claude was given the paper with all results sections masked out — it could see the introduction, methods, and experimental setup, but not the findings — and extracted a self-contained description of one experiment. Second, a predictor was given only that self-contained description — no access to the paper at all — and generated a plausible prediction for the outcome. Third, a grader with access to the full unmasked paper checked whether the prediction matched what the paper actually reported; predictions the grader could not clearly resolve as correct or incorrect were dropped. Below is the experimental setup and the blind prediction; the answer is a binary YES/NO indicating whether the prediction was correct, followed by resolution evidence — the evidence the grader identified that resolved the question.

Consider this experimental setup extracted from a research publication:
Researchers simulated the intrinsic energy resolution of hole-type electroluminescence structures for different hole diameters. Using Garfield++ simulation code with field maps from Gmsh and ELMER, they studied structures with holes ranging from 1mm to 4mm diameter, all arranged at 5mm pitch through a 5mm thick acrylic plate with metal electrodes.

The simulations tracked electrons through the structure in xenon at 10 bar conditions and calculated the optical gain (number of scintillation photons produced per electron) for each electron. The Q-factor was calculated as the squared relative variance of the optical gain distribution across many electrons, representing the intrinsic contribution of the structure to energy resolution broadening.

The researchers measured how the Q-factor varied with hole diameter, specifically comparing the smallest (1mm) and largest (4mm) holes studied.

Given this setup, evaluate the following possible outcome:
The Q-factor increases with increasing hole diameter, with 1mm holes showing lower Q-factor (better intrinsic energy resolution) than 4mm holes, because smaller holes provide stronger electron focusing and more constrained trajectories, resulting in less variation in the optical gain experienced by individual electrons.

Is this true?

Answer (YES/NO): NO